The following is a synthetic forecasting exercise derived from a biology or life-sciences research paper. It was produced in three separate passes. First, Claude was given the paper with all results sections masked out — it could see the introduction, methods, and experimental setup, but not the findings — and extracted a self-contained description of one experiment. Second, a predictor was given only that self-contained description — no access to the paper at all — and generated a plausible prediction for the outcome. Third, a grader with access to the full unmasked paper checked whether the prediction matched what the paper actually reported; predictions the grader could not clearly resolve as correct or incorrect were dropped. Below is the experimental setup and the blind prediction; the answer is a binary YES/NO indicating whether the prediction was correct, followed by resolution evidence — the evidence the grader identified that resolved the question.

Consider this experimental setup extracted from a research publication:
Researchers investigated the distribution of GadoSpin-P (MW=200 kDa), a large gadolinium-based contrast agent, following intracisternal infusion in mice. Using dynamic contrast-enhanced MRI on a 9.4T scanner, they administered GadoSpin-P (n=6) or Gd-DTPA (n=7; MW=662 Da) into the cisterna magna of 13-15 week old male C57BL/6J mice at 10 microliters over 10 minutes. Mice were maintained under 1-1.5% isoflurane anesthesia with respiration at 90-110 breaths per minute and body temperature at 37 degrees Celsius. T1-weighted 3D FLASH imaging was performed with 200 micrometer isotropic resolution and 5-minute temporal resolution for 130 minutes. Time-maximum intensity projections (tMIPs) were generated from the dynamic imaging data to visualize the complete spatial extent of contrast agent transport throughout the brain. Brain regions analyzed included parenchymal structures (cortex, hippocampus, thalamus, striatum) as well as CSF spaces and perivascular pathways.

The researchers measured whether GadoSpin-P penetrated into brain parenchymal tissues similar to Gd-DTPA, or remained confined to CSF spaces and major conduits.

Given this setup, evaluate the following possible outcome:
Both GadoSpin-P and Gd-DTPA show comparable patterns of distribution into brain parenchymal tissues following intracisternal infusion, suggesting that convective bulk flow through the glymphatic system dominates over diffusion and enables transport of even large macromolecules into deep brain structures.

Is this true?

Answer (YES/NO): NO